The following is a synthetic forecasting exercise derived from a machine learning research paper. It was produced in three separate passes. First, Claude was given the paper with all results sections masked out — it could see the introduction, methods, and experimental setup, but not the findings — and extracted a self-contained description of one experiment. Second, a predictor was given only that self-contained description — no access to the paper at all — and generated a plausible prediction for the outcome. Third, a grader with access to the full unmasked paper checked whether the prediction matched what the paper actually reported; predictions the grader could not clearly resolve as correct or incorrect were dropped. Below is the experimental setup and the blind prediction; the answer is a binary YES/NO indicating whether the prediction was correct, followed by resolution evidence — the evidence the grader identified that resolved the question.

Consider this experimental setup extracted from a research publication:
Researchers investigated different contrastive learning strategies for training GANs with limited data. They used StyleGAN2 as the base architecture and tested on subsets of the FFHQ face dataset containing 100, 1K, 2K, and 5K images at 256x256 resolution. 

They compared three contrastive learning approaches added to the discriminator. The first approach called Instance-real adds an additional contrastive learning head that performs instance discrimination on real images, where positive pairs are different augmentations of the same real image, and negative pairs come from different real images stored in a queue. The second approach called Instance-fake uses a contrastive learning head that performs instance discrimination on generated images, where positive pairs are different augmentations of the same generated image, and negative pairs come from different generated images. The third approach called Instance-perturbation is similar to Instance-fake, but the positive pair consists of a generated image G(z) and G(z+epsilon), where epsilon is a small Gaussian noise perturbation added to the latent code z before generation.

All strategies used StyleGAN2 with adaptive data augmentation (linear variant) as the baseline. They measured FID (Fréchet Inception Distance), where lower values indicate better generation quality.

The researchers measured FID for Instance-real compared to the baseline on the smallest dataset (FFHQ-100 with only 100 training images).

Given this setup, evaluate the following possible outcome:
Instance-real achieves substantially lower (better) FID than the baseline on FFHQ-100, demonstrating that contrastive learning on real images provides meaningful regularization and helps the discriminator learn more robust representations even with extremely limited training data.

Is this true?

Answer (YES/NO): NO